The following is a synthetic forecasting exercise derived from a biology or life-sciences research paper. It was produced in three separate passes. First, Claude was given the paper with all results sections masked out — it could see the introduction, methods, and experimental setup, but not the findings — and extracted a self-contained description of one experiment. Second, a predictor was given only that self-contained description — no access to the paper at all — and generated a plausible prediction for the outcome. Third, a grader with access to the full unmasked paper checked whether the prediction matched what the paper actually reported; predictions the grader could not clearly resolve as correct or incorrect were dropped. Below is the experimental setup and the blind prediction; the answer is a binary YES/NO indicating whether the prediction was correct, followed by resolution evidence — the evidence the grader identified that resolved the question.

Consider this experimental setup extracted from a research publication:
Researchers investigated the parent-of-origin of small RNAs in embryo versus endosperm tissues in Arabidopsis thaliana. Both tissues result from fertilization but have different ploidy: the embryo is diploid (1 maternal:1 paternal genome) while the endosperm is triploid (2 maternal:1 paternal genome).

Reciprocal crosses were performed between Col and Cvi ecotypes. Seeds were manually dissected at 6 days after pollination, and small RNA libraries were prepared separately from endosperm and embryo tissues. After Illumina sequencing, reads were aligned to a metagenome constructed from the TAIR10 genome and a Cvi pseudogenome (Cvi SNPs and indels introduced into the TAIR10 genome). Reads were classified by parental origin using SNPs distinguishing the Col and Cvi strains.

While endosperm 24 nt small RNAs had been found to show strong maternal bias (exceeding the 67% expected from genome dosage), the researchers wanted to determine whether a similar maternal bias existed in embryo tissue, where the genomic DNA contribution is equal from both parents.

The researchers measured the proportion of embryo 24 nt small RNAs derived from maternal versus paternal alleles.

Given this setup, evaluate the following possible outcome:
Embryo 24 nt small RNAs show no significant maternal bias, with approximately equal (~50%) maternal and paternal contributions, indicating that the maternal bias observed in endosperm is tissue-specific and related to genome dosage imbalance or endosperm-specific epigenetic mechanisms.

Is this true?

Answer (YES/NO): YES